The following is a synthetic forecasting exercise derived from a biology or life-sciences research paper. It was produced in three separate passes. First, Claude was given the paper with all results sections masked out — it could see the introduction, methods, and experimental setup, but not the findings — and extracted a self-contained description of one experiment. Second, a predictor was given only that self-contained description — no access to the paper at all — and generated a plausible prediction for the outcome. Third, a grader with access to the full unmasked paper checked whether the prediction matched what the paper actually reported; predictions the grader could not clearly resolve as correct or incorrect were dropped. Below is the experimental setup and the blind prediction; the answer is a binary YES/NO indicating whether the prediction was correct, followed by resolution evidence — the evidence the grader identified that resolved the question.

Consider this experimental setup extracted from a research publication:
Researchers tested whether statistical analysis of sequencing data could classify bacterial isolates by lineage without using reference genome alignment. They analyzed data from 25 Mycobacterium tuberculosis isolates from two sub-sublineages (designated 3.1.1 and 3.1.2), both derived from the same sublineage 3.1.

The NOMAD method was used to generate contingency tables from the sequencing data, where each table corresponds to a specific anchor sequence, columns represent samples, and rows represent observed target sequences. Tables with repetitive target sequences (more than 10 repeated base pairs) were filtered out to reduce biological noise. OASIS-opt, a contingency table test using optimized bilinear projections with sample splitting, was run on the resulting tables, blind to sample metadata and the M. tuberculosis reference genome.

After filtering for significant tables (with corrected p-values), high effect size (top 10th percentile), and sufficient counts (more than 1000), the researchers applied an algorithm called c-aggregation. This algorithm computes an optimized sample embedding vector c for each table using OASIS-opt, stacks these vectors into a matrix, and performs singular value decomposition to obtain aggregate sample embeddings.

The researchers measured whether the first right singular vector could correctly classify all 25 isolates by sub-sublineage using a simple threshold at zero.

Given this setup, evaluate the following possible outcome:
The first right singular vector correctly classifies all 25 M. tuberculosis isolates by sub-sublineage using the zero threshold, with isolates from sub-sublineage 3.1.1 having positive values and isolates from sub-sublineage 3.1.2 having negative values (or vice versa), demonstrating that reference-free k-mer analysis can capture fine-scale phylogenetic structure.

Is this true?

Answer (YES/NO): YES